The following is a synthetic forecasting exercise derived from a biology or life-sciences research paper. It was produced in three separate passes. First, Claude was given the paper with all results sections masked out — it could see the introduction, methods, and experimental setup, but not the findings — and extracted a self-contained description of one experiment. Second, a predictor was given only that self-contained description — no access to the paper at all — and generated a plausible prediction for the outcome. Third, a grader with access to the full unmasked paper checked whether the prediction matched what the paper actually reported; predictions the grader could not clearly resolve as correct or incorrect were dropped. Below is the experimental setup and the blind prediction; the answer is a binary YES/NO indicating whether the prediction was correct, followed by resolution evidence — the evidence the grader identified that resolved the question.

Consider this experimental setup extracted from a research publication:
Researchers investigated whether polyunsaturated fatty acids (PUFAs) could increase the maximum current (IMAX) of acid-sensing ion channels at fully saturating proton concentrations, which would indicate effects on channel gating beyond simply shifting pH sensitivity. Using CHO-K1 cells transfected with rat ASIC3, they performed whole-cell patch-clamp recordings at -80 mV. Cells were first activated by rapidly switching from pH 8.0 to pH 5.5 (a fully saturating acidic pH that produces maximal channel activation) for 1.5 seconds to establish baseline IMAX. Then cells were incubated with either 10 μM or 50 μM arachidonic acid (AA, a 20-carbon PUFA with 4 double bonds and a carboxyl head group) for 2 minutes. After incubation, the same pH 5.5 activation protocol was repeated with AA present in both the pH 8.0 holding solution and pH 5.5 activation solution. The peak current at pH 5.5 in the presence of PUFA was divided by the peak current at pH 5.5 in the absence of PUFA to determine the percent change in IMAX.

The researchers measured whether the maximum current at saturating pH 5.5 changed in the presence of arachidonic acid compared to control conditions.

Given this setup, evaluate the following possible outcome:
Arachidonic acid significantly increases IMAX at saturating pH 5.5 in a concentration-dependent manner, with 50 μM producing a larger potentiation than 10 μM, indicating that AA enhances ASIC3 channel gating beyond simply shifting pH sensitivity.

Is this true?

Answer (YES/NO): NO